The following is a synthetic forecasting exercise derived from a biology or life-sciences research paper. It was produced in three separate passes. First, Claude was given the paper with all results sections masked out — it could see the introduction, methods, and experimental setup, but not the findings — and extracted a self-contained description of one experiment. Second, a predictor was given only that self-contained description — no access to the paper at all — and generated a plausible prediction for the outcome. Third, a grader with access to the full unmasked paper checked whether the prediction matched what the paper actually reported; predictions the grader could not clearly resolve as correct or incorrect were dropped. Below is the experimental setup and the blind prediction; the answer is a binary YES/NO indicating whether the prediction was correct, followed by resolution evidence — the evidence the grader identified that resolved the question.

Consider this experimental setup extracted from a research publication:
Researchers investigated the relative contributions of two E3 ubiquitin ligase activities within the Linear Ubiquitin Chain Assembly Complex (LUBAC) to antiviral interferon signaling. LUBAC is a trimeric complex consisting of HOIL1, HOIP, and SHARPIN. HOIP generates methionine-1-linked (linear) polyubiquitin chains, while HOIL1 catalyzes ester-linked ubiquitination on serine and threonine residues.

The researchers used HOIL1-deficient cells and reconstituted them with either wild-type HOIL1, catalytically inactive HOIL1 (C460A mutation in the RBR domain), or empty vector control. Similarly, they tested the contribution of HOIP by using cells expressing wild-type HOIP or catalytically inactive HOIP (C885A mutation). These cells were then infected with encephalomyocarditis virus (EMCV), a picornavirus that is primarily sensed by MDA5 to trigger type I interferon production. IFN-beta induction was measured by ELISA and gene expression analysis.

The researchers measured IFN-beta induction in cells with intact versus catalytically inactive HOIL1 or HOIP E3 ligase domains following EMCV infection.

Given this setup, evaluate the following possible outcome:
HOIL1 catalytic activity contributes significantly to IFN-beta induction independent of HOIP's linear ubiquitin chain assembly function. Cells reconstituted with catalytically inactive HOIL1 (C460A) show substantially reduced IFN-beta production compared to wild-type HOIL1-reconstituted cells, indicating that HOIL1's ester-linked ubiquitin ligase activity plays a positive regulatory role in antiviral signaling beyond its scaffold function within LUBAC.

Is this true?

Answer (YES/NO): YES